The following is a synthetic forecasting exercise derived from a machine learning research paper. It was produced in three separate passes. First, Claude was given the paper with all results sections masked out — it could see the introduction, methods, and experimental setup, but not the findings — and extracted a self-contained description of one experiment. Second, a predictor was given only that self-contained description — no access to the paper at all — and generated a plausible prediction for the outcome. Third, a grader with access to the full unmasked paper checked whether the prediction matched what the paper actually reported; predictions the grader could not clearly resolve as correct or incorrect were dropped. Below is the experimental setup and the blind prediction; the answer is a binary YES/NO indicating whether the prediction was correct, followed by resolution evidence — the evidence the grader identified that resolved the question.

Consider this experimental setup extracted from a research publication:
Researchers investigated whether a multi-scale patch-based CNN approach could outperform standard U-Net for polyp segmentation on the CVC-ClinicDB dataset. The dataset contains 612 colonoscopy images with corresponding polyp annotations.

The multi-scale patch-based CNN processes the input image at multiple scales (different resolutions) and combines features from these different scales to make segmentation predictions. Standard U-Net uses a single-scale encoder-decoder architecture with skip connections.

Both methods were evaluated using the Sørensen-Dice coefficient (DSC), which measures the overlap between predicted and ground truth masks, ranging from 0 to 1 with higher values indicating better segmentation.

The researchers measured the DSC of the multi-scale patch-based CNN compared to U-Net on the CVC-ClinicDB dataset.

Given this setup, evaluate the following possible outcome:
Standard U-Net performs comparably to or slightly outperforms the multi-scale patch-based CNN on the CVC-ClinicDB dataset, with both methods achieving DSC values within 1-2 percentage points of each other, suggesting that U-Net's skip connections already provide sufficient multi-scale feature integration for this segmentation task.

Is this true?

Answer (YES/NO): NO